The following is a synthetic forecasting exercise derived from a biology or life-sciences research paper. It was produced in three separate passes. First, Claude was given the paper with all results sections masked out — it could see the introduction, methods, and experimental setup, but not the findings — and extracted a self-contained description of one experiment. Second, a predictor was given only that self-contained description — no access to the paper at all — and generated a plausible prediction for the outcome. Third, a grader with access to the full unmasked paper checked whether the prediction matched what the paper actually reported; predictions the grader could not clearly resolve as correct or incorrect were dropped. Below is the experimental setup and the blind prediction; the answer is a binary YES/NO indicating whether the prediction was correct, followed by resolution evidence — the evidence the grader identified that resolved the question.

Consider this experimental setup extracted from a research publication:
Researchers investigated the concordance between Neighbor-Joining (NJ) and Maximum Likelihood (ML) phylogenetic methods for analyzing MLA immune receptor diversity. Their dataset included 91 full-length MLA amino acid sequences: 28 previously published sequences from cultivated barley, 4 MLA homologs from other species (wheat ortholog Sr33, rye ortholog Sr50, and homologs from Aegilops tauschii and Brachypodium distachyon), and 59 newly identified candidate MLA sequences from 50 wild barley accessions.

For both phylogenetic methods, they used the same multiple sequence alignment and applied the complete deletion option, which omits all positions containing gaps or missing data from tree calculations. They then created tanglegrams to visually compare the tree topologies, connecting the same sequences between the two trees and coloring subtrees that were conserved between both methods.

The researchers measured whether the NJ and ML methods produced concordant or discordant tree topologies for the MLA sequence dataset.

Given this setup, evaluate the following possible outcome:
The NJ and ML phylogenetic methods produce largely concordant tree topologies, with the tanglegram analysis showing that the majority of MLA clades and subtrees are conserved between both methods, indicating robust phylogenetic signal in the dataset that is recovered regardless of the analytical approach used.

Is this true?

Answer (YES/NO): YES